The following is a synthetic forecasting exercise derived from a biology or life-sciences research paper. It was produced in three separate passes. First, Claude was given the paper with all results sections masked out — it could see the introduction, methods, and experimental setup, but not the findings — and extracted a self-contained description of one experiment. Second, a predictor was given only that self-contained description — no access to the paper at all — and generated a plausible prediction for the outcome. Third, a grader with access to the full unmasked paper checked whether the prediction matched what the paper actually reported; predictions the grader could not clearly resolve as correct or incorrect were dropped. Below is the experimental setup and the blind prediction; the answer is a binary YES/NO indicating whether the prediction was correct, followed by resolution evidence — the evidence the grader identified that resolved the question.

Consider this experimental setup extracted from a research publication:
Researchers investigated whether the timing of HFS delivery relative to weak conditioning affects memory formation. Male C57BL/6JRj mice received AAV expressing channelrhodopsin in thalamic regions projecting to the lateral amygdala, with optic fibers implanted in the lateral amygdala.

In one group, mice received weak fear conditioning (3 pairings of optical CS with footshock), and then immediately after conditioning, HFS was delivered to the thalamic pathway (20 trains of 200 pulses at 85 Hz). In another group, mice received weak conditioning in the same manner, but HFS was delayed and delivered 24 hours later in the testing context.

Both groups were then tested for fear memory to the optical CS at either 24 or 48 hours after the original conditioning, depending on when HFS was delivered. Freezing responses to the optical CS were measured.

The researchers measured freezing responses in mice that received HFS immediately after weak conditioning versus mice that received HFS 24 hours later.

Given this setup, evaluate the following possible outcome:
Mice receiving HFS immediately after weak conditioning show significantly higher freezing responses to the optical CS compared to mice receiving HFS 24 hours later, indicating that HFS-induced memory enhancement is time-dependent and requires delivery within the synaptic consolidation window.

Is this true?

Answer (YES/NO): NO